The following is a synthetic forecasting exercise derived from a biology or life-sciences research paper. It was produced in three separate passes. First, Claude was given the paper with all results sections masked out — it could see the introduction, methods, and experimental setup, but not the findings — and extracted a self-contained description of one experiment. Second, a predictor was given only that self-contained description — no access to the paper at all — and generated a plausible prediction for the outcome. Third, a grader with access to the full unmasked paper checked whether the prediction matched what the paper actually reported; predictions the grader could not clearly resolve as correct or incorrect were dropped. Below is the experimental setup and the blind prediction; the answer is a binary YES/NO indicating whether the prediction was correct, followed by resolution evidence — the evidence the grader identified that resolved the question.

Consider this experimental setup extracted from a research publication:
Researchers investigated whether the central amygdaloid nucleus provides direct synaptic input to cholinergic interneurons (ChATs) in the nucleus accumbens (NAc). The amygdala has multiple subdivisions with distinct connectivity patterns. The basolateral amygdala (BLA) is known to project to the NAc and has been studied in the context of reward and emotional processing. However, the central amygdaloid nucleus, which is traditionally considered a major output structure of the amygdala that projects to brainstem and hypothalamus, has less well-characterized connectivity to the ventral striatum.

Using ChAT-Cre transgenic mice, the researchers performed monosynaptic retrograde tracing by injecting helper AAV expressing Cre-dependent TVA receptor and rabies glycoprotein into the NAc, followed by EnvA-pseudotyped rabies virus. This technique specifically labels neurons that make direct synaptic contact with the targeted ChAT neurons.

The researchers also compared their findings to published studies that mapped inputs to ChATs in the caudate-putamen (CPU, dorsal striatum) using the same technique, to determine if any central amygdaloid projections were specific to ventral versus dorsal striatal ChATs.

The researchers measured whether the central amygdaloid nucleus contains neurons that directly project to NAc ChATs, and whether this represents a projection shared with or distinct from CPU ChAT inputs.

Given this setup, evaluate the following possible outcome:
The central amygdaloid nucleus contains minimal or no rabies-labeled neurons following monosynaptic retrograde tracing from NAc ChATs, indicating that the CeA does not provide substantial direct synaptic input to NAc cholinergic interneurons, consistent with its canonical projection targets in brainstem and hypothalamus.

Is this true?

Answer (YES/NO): NO